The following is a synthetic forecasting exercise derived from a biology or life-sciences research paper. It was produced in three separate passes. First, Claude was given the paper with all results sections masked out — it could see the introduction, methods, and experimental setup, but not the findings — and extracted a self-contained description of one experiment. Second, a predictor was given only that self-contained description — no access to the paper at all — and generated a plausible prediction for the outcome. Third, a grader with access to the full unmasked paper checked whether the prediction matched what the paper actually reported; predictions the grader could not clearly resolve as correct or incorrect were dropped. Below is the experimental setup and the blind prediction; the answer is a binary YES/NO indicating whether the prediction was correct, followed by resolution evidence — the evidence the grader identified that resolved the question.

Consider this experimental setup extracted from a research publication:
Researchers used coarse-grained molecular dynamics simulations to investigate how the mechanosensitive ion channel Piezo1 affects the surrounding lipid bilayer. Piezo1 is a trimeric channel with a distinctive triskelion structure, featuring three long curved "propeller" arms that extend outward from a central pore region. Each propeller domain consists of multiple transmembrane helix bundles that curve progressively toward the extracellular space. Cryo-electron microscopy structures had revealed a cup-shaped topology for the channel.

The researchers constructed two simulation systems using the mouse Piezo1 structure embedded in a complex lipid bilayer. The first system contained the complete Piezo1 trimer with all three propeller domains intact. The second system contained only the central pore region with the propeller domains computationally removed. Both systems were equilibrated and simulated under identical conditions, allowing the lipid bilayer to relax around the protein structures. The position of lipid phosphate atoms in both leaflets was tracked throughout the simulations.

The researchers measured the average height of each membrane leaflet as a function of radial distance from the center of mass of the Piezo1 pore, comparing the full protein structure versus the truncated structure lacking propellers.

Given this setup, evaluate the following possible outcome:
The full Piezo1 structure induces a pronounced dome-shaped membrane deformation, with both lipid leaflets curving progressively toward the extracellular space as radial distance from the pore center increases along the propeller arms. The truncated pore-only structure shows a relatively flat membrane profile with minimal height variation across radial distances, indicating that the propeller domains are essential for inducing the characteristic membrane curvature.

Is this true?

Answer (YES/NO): YES